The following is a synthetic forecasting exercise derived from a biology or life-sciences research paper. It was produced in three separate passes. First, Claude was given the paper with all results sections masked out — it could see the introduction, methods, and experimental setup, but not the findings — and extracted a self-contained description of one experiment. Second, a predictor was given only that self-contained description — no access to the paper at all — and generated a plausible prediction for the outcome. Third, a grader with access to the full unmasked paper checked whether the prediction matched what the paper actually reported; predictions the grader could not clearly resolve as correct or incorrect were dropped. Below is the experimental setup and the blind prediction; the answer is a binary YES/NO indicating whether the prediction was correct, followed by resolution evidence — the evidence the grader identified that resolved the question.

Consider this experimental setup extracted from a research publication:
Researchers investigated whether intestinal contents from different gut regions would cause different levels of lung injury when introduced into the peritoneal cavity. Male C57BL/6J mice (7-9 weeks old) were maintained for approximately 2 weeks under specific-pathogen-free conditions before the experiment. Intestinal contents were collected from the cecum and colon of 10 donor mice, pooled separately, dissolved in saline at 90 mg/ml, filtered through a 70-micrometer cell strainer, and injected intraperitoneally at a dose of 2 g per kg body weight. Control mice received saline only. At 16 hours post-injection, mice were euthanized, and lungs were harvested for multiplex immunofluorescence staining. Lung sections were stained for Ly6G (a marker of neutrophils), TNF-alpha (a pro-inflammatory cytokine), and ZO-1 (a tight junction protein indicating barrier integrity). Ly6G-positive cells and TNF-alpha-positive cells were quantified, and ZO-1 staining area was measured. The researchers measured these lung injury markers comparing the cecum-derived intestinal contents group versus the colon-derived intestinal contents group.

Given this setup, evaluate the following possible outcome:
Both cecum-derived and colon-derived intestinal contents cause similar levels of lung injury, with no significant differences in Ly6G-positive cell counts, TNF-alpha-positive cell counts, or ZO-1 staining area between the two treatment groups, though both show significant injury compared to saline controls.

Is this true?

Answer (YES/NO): NO